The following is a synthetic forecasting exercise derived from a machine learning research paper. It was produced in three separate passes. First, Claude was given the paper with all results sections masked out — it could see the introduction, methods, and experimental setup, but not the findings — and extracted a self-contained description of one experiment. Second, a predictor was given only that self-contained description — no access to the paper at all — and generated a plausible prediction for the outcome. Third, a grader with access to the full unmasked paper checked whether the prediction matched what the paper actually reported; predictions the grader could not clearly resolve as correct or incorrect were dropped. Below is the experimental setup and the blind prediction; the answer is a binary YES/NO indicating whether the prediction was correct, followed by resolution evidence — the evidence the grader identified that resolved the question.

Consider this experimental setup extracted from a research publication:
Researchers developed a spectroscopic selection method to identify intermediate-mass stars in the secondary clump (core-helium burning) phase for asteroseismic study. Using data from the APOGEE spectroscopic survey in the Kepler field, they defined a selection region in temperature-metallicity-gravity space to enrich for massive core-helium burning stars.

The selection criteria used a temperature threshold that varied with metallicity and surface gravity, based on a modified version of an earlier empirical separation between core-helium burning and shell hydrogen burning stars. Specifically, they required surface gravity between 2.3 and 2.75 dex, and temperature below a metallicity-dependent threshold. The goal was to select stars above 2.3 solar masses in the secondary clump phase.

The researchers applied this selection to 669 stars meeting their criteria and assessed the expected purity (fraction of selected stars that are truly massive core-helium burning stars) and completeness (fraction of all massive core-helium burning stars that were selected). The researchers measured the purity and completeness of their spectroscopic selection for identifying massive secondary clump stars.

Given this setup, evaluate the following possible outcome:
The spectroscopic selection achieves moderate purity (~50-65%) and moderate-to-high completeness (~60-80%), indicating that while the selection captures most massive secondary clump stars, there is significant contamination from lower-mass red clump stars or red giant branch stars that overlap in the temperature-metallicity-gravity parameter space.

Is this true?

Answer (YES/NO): NO